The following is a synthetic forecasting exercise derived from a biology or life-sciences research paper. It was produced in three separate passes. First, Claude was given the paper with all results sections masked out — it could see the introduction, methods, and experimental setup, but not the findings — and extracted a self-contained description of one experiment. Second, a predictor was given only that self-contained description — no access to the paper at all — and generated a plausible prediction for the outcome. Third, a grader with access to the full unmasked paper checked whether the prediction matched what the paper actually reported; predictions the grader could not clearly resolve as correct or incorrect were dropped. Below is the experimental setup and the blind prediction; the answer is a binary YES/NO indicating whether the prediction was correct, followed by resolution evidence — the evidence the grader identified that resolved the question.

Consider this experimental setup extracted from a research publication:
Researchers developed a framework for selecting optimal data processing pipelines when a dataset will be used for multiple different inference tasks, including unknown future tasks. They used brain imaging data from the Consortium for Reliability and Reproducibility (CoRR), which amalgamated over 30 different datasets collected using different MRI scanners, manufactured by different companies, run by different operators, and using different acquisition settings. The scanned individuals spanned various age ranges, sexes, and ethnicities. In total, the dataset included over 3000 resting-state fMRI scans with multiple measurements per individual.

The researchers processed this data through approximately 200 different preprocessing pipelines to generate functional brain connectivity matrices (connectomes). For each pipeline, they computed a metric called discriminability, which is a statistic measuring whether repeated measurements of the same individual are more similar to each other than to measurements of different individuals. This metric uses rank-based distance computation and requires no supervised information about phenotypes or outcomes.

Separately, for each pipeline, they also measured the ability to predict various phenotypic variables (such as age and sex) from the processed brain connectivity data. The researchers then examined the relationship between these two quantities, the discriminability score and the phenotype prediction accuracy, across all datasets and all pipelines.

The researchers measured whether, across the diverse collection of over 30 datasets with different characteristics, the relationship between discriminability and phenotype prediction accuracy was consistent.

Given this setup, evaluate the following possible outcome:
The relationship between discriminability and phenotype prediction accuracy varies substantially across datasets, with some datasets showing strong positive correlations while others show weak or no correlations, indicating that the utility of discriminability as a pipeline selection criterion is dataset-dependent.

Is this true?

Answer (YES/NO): NO